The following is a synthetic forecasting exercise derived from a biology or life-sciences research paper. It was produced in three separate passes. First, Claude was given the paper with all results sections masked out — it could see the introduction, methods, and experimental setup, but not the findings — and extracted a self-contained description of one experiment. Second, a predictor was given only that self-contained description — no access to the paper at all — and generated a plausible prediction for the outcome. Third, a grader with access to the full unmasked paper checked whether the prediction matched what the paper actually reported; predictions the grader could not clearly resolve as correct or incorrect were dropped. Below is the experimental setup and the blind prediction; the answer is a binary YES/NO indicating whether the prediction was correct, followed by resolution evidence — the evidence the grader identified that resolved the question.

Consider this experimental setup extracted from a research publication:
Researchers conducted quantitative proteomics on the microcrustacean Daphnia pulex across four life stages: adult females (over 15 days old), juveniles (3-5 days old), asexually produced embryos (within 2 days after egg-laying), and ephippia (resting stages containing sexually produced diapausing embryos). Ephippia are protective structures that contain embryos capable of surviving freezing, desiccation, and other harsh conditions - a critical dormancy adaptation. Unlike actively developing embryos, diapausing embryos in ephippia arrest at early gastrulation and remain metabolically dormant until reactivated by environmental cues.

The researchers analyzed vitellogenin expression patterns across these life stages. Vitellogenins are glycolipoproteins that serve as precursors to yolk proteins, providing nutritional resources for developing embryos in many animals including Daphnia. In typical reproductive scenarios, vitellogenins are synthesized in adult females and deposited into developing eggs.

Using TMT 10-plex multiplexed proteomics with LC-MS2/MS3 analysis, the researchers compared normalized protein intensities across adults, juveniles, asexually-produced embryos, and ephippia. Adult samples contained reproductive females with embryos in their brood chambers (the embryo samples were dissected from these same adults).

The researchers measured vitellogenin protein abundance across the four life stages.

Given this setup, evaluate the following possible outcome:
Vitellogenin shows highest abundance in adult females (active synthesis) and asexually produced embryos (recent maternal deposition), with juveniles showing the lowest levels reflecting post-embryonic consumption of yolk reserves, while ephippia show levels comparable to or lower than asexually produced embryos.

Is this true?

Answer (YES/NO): NO